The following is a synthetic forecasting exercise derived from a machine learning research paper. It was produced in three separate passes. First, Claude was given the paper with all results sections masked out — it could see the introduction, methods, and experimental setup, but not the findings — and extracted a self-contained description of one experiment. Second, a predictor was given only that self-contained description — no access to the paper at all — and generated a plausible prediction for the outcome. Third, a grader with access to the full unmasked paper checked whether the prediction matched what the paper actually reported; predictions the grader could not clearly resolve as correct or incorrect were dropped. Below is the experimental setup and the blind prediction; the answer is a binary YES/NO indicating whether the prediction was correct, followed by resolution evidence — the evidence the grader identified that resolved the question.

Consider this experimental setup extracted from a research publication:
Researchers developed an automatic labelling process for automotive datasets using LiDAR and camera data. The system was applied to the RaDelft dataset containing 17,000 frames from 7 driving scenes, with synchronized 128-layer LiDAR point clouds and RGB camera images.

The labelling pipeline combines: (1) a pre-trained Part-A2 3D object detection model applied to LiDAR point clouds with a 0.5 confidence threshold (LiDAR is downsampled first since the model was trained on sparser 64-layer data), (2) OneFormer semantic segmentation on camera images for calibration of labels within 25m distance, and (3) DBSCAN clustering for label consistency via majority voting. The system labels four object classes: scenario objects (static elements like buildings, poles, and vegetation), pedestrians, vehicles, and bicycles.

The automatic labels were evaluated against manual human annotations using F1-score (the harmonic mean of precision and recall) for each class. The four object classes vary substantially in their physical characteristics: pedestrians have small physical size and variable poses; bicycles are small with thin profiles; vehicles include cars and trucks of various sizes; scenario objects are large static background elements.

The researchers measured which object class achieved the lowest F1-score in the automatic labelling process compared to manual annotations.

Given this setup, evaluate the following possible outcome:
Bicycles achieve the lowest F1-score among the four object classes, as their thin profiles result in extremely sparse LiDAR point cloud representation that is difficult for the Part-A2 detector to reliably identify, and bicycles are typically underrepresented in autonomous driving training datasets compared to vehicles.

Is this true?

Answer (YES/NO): NO